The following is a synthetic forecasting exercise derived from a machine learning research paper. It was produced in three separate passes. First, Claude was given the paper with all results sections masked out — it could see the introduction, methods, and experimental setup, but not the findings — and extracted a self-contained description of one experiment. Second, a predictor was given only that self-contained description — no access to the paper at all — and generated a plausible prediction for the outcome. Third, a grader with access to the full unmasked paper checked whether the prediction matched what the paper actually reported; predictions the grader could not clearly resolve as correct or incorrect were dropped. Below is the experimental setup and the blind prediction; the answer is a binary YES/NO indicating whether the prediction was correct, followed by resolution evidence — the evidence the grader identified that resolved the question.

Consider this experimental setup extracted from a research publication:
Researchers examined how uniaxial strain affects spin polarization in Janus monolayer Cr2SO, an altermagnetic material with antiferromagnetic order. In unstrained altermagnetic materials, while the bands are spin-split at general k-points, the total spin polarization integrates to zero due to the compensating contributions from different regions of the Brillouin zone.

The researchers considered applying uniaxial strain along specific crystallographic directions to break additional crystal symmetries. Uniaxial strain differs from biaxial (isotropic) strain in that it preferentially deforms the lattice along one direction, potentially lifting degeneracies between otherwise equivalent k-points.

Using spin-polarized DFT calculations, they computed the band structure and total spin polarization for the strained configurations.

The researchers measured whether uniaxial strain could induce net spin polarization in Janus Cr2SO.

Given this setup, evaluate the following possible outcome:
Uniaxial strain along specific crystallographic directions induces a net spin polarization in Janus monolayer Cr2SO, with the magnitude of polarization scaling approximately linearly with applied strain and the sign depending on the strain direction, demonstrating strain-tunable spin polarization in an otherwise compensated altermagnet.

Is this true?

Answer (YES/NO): NO